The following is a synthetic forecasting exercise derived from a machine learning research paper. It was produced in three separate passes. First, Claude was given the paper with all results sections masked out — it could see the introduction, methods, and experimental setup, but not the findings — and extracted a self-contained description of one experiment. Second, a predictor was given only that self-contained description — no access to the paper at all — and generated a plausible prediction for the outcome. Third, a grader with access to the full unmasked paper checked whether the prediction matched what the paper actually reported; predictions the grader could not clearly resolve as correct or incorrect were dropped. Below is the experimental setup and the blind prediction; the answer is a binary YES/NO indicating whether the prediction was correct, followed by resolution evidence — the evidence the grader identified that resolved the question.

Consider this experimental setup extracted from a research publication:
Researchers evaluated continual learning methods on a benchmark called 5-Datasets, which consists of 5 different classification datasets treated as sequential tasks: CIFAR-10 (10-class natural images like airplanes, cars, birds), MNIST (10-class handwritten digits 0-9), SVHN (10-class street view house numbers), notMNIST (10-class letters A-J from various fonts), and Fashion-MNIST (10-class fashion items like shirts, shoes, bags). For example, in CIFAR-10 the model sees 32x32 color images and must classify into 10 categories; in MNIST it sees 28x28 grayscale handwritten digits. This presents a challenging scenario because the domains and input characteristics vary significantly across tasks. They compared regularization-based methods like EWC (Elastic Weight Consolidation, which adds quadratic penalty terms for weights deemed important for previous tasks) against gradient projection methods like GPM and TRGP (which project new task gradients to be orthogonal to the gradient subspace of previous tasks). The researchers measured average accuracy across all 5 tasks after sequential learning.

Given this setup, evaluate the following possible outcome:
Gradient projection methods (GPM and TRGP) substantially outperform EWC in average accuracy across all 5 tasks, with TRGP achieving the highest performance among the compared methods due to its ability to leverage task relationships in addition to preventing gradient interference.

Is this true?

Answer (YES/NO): NO